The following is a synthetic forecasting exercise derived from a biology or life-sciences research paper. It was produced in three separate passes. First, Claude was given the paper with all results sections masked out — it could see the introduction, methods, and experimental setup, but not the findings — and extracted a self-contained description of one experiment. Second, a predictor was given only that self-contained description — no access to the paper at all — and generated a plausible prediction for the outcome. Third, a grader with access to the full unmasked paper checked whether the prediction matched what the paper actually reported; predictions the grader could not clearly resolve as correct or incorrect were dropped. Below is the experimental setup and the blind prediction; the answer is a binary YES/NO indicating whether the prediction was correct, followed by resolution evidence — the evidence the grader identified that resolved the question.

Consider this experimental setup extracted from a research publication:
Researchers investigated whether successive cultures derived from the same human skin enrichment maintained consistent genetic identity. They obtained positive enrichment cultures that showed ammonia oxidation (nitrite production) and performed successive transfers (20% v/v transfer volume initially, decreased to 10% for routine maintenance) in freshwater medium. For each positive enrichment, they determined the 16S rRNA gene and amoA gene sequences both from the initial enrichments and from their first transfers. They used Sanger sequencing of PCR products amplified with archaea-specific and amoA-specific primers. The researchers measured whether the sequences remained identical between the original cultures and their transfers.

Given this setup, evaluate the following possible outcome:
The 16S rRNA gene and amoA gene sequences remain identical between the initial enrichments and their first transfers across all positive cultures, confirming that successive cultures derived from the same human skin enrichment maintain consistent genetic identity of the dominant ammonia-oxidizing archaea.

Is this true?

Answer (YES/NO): YES